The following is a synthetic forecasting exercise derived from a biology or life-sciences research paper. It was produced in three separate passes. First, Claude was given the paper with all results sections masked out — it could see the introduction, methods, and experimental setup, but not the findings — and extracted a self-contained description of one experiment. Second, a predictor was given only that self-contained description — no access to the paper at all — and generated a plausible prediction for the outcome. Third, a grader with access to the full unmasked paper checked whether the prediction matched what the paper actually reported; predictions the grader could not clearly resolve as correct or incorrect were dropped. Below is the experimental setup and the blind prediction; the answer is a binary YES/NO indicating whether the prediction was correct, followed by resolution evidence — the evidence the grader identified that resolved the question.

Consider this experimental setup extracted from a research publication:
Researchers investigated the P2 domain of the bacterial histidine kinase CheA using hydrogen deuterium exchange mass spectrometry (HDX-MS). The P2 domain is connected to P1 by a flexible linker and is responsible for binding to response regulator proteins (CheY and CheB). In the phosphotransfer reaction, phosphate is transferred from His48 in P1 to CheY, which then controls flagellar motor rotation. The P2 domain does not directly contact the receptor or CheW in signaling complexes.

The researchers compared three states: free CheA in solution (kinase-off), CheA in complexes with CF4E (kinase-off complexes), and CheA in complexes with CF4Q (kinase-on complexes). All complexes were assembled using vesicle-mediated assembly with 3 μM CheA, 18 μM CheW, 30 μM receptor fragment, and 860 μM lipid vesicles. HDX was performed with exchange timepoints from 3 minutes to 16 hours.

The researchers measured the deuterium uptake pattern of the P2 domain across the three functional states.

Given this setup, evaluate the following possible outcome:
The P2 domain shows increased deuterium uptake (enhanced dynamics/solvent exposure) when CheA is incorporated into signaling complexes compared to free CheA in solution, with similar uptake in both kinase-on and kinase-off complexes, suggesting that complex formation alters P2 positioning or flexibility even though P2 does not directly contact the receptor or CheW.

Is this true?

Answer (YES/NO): NO